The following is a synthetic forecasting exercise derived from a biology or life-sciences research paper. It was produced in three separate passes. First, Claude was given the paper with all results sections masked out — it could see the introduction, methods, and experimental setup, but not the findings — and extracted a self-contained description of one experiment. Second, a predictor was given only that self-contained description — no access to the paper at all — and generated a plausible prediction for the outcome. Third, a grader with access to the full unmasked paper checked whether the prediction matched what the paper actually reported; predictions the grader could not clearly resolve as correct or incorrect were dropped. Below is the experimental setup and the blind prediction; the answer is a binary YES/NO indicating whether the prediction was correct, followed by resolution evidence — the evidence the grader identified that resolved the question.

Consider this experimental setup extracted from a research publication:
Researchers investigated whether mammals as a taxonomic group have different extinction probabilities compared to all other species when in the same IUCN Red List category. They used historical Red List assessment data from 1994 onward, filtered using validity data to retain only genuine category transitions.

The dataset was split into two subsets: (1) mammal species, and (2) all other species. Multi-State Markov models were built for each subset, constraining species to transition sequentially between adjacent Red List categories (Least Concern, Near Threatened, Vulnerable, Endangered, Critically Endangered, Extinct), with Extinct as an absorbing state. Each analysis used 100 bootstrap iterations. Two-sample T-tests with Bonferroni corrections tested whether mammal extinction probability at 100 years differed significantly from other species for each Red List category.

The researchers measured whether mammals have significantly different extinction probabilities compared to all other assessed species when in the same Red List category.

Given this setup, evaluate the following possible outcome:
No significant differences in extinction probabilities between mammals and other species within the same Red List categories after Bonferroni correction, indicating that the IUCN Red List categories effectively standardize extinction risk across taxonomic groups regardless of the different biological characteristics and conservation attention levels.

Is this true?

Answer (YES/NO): NO